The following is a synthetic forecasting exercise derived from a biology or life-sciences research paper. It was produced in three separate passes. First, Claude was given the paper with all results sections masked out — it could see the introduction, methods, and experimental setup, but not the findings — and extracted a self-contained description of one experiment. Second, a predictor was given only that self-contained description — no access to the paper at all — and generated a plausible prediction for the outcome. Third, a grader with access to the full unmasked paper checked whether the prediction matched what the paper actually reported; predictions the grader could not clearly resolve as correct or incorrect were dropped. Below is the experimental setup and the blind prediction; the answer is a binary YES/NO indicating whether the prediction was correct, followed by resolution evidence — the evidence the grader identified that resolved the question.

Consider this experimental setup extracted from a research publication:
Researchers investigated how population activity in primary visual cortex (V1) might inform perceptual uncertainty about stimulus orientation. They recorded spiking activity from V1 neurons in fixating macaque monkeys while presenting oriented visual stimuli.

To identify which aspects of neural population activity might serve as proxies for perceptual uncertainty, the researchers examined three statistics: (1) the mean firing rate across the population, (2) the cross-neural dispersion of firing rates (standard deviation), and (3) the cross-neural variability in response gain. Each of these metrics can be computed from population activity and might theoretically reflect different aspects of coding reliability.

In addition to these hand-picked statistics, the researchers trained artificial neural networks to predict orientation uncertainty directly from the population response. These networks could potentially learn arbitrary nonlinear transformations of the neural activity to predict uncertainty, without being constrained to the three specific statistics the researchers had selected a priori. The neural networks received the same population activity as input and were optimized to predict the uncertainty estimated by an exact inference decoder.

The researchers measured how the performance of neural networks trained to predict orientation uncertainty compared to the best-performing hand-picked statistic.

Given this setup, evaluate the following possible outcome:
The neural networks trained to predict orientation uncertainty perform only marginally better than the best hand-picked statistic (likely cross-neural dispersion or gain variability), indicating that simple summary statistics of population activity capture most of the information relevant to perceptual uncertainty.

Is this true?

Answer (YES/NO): YES